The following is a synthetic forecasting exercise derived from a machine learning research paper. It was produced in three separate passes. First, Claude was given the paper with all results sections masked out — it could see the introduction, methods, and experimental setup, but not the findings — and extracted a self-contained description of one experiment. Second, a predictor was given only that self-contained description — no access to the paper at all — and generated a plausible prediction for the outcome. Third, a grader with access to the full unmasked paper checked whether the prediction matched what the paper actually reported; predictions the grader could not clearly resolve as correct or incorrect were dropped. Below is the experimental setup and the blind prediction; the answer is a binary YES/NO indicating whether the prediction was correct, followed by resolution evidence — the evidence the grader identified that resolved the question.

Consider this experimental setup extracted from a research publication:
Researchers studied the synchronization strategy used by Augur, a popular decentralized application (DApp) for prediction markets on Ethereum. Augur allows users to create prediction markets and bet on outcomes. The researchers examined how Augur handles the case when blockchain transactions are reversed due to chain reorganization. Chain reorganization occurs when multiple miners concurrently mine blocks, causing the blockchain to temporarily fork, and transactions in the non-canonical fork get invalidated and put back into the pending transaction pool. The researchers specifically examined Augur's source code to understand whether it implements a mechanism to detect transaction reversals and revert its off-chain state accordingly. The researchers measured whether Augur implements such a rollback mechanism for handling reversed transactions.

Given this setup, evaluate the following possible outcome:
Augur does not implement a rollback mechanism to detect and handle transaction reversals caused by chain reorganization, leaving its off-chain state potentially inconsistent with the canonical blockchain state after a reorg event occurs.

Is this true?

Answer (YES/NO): NO